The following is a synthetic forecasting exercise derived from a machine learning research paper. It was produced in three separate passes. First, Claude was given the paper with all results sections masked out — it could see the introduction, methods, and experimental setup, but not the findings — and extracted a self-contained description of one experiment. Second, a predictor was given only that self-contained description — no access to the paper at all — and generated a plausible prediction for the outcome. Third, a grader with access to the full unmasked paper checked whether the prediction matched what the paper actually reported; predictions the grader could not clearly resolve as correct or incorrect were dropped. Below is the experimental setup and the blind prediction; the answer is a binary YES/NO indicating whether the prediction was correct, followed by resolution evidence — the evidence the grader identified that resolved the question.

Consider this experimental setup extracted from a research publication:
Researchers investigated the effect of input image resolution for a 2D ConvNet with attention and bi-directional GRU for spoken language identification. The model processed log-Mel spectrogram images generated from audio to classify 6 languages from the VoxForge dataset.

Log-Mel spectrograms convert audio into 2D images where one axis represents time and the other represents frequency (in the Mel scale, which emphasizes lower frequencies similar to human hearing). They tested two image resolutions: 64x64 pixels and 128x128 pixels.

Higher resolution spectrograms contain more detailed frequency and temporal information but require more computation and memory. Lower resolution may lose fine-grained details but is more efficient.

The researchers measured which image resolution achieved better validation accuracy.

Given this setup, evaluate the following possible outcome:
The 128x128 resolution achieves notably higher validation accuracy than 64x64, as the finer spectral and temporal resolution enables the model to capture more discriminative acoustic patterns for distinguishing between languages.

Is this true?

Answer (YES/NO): YES